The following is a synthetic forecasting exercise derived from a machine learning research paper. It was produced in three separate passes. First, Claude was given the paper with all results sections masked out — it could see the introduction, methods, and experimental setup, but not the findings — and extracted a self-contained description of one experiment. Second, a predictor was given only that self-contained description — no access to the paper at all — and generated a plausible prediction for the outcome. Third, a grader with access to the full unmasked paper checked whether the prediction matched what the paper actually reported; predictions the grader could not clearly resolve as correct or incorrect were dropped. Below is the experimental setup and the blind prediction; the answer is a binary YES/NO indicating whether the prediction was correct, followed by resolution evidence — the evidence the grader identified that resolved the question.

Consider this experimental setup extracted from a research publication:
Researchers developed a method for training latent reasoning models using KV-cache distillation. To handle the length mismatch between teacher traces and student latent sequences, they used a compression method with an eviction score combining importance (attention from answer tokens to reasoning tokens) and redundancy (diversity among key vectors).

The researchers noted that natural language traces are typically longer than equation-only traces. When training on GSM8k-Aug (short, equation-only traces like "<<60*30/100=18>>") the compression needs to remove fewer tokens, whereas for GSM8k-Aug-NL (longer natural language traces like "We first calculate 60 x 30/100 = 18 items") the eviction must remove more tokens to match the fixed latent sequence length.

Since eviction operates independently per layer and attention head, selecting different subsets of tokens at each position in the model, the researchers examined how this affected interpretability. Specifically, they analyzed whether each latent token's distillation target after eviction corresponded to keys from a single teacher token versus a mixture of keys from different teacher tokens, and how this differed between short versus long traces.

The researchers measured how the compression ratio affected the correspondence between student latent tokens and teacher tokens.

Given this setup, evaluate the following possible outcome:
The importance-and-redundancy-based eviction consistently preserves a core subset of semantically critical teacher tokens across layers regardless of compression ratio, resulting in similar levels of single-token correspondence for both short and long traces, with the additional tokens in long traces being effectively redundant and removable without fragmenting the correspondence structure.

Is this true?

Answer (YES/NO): NO